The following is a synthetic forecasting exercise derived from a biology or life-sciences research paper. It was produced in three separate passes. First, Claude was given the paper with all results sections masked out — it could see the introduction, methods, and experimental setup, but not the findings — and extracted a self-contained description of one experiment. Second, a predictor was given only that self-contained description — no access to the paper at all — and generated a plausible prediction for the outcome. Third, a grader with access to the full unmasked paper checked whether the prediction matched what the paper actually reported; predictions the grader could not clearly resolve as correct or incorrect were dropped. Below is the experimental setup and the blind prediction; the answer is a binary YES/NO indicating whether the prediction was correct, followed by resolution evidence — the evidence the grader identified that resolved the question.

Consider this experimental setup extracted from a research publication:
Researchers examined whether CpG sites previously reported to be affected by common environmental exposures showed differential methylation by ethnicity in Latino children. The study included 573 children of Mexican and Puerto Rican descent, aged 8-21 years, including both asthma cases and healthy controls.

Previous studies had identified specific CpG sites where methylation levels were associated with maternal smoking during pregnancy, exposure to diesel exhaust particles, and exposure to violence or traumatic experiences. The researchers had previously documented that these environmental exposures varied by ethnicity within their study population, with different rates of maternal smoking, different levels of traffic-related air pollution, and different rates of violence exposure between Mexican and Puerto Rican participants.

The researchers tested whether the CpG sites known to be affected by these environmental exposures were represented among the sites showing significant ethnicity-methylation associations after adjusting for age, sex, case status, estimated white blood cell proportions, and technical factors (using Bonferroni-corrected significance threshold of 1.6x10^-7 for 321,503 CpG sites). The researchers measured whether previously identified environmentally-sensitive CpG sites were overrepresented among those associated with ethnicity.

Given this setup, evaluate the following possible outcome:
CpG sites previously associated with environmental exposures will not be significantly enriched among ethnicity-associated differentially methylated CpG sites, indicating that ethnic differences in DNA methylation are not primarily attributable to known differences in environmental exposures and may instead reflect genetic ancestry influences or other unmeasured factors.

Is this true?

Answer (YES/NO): NO